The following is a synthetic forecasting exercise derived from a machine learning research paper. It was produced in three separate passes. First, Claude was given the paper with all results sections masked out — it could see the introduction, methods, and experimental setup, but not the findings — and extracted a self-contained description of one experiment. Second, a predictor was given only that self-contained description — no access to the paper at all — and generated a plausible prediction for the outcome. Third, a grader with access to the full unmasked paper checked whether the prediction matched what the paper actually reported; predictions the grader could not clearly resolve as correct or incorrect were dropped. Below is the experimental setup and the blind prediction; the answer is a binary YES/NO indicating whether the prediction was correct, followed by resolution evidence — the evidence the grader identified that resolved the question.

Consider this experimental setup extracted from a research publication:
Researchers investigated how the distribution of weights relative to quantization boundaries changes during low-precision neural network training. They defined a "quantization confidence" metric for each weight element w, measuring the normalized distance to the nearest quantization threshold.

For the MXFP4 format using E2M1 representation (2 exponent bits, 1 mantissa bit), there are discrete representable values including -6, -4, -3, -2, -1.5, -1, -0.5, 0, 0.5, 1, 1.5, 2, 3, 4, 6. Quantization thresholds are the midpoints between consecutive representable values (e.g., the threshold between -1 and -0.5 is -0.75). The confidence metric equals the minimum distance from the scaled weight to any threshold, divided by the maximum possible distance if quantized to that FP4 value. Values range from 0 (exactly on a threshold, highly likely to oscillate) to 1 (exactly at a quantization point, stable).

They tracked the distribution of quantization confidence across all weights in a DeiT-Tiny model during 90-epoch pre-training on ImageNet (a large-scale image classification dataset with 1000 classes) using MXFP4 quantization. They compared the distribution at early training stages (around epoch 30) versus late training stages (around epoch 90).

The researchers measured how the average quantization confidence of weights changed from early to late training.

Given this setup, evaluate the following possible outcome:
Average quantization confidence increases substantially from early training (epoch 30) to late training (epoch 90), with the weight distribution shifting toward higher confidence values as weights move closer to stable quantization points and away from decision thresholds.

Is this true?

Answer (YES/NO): NO